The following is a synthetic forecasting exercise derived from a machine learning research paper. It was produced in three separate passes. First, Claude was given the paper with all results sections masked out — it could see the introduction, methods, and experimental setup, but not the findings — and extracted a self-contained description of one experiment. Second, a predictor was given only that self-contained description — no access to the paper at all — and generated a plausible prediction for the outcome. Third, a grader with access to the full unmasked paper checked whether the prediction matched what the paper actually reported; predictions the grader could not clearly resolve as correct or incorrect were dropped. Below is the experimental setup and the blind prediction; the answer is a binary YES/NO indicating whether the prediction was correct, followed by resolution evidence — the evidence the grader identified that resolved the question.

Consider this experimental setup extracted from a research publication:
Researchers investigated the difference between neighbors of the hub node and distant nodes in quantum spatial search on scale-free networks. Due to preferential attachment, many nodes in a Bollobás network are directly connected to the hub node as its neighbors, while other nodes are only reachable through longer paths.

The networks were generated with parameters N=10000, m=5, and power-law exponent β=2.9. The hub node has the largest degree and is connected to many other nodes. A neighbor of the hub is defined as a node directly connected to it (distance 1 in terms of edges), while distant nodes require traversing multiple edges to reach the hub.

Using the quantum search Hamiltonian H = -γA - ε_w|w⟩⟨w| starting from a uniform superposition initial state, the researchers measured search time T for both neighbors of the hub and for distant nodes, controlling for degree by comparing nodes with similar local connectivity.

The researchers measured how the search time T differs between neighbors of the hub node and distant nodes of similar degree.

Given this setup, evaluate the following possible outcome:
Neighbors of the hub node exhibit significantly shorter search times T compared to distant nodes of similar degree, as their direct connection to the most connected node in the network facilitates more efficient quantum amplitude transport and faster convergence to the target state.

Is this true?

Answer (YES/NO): YES